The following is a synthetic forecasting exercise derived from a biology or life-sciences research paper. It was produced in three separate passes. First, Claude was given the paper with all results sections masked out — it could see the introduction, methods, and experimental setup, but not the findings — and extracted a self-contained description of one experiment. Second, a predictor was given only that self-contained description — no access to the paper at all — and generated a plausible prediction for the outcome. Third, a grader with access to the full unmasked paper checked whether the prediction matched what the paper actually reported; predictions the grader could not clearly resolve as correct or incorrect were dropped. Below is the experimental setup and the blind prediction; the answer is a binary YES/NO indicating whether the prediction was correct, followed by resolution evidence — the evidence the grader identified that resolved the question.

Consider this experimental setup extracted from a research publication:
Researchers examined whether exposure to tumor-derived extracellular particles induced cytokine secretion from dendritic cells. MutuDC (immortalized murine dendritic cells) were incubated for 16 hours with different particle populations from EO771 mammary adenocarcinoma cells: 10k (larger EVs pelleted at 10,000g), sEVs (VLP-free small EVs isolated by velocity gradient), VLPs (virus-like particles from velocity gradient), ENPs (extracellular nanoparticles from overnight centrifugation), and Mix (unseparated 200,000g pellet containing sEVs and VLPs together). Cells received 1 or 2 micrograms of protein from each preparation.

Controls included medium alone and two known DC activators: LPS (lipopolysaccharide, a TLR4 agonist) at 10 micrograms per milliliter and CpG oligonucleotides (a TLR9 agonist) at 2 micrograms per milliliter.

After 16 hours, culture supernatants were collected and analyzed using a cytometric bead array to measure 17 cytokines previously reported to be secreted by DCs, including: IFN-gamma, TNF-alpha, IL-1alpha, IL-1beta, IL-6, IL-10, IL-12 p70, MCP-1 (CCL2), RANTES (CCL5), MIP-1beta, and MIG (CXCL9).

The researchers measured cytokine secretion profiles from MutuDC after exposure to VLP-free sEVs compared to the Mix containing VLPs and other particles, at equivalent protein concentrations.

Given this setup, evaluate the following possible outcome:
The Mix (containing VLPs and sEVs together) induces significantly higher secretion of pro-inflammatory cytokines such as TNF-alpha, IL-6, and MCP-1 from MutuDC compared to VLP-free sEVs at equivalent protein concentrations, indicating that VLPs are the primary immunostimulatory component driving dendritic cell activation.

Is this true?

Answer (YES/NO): NO